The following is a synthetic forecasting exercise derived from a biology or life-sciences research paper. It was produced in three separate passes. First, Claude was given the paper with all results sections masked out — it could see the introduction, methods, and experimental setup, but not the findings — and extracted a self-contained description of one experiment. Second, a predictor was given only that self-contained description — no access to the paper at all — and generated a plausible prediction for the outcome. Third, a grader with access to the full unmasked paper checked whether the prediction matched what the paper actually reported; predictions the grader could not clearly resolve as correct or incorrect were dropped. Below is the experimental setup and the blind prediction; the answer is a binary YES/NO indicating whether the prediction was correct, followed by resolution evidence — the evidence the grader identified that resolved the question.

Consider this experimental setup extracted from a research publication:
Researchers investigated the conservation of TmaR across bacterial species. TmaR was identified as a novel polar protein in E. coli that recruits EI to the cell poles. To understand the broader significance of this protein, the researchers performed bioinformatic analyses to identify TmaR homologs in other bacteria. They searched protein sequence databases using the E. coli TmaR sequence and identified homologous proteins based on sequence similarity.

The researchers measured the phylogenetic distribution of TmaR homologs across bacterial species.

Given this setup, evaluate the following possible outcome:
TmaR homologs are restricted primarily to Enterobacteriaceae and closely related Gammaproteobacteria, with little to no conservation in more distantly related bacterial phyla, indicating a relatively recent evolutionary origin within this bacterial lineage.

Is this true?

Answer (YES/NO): NO